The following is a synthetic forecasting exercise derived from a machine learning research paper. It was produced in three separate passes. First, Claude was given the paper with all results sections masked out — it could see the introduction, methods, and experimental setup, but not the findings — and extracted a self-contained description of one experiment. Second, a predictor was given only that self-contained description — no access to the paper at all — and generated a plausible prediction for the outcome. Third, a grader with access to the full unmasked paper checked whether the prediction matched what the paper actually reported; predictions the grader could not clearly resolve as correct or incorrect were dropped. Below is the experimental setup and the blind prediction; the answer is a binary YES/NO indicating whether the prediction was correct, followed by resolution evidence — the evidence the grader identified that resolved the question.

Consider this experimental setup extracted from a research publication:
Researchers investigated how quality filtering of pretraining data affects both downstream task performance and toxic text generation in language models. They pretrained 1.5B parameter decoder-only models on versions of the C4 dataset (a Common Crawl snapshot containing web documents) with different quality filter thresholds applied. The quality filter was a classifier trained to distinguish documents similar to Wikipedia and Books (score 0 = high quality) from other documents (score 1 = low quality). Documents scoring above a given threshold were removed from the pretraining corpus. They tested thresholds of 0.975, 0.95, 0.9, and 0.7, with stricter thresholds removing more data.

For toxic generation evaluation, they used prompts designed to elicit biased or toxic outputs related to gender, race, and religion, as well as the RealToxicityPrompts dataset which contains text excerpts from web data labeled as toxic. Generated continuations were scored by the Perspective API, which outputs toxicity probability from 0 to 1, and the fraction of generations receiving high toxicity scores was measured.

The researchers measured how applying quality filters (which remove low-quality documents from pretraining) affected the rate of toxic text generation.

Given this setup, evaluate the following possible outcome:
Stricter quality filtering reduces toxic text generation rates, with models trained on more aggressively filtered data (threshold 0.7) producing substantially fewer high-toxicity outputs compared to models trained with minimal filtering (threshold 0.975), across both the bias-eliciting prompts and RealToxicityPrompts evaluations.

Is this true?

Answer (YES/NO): NO